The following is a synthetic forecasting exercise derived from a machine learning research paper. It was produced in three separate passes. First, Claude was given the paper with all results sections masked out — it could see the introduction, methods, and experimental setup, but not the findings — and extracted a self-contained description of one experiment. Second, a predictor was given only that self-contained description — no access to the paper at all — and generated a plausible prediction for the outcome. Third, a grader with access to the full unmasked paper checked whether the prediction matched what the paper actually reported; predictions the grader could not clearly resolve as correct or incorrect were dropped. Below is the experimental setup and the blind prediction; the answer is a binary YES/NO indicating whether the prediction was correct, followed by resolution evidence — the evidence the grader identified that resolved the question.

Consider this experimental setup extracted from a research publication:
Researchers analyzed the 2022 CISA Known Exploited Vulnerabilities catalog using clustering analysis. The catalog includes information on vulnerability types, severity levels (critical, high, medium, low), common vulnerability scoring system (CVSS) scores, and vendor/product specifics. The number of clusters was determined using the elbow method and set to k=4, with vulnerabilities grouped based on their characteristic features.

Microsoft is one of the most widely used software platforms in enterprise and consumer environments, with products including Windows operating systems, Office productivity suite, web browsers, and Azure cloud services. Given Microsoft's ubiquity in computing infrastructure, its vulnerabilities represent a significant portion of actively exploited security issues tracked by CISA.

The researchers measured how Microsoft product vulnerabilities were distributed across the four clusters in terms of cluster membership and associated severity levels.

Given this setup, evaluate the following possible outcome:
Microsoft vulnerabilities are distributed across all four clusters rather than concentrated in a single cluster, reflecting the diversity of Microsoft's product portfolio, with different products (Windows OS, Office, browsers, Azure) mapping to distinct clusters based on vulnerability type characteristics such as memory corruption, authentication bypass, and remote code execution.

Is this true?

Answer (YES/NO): NO